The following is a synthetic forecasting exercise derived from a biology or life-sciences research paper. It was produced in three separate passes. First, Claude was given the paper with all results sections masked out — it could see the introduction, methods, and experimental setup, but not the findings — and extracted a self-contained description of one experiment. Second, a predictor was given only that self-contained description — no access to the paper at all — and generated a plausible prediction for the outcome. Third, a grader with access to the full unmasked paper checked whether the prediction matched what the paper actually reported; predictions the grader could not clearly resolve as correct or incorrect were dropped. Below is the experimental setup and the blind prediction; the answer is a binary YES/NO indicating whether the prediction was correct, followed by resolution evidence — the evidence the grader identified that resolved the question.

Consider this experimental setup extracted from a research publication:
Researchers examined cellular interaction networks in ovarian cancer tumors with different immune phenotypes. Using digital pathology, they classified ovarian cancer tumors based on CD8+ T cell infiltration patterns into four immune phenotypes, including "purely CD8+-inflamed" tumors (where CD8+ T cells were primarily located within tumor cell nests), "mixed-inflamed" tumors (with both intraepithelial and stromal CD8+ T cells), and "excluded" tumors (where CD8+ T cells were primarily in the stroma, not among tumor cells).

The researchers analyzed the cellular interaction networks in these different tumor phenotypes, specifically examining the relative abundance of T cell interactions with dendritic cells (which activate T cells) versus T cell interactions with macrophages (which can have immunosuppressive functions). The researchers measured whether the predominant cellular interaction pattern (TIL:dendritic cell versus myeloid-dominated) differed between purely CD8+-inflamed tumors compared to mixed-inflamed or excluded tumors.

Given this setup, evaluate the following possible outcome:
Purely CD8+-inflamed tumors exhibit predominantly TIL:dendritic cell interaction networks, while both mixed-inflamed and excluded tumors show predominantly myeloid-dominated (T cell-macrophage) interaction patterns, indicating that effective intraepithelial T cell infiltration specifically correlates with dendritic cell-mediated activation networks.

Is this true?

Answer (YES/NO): YES